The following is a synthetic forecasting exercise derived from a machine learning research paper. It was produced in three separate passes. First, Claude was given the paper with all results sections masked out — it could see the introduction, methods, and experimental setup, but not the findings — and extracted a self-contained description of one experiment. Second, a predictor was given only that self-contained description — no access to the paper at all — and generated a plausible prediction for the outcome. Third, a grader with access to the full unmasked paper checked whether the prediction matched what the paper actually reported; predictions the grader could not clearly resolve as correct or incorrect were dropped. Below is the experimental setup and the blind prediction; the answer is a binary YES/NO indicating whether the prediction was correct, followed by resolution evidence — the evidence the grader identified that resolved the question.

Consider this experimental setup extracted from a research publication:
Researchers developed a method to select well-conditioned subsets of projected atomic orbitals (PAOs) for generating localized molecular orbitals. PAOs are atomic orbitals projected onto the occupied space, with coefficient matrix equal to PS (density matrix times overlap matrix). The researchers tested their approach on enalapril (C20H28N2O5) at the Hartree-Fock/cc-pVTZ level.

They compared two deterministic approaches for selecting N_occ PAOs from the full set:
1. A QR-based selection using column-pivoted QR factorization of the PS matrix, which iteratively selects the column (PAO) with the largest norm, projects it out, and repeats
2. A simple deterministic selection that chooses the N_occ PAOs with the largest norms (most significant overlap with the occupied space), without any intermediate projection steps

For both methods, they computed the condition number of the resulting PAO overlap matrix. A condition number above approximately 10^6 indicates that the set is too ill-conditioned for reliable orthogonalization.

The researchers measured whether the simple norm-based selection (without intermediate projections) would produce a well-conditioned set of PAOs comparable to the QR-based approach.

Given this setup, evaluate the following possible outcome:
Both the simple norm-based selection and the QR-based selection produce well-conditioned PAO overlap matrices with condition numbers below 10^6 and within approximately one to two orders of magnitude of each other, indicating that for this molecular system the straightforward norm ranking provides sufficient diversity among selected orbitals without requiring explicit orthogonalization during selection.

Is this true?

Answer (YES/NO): NO